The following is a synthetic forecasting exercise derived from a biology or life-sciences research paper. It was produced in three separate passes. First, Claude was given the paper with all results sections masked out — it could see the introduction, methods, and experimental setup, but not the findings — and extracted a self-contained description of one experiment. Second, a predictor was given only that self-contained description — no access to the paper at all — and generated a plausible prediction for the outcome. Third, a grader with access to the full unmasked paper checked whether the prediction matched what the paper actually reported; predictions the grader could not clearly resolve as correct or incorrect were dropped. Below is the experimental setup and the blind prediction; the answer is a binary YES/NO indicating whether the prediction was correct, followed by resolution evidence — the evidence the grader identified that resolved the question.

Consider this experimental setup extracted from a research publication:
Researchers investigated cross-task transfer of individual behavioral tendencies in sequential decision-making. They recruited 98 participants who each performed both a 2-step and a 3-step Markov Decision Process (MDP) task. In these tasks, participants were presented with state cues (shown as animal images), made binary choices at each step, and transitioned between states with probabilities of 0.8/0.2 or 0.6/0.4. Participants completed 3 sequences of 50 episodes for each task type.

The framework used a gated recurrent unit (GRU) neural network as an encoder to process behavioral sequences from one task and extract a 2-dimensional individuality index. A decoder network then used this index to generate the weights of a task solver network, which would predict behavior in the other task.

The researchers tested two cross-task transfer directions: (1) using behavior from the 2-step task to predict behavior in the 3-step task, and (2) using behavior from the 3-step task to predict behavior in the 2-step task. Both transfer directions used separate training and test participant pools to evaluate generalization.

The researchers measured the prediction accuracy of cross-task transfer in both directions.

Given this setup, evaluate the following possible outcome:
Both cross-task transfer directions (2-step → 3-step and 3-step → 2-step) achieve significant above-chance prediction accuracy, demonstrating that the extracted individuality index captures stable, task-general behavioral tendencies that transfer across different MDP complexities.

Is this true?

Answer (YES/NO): YES